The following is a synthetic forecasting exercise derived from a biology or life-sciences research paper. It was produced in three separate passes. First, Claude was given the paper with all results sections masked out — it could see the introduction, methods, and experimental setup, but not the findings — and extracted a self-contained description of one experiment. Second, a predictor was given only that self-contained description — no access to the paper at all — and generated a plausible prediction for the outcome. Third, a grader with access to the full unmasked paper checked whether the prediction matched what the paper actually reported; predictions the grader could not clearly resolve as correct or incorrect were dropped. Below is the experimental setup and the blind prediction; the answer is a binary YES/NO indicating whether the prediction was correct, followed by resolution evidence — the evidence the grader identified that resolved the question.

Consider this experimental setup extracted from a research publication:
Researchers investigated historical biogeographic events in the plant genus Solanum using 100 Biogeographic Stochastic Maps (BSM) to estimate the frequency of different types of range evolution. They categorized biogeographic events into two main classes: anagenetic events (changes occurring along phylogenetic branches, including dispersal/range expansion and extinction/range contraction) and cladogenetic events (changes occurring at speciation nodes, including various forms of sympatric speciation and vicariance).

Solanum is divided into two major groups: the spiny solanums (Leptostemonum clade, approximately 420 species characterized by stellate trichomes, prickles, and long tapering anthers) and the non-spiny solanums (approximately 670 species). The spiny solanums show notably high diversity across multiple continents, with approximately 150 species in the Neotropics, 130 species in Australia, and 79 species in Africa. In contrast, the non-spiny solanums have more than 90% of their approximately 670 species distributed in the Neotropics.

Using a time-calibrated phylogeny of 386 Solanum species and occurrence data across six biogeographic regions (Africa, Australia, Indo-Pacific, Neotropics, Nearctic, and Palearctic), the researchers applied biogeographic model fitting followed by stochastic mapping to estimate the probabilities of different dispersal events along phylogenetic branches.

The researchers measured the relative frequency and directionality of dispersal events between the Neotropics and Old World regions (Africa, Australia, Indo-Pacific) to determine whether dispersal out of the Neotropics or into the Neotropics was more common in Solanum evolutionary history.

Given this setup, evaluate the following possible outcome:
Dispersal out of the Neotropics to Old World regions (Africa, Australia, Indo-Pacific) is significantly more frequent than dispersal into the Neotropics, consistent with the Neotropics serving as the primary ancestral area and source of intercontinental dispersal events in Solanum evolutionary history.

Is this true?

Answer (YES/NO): YES